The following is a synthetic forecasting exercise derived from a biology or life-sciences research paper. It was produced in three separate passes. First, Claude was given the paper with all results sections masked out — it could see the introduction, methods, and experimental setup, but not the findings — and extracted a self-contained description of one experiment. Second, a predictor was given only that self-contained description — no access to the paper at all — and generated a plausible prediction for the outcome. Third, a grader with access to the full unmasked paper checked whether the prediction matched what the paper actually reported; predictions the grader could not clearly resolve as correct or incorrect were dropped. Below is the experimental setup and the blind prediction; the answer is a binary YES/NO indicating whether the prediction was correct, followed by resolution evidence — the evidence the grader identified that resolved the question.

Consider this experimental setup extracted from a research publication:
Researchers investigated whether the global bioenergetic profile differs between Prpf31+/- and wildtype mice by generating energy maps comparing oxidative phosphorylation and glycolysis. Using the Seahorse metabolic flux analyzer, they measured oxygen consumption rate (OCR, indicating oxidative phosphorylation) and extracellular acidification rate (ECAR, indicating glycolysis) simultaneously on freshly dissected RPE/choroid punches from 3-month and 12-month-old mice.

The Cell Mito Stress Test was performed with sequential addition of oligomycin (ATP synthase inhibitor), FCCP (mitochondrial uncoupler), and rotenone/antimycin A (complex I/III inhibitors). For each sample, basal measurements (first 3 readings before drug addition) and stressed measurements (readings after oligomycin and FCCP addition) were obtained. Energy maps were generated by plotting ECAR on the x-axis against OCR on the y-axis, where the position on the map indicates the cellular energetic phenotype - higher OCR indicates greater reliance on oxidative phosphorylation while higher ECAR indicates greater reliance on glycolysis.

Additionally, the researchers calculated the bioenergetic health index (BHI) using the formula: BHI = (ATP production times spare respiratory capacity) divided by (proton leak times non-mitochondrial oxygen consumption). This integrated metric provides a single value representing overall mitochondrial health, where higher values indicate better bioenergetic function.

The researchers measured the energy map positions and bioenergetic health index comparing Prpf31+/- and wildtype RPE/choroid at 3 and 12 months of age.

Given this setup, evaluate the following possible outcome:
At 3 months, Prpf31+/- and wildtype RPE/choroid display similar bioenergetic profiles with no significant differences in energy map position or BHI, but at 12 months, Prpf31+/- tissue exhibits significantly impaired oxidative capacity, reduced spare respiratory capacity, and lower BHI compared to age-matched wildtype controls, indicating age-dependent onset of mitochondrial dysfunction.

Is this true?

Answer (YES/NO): NO